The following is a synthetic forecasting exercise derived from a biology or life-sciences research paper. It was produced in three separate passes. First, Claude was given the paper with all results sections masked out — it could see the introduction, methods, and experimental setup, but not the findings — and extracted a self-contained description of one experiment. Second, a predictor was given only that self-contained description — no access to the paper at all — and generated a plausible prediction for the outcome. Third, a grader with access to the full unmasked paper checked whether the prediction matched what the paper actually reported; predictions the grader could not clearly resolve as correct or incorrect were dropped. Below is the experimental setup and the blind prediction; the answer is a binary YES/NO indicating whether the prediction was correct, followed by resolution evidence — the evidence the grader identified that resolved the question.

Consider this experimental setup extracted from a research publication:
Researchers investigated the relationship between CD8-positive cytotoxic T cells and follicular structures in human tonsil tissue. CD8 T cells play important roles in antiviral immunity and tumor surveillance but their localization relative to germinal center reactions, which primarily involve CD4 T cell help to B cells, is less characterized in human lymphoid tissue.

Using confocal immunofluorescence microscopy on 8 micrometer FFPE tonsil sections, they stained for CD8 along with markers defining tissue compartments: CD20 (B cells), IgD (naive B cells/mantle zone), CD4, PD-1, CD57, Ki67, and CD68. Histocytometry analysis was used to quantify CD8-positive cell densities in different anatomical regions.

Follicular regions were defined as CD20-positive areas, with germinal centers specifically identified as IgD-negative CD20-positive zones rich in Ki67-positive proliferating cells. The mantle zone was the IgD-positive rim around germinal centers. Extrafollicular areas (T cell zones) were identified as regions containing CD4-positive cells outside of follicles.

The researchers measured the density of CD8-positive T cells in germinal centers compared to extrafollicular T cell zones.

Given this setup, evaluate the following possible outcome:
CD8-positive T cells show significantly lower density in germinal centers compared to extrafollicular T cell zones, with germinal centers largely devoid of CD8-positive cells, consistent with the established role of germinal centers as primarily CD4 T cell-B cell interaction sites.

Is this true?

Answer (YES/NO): YES